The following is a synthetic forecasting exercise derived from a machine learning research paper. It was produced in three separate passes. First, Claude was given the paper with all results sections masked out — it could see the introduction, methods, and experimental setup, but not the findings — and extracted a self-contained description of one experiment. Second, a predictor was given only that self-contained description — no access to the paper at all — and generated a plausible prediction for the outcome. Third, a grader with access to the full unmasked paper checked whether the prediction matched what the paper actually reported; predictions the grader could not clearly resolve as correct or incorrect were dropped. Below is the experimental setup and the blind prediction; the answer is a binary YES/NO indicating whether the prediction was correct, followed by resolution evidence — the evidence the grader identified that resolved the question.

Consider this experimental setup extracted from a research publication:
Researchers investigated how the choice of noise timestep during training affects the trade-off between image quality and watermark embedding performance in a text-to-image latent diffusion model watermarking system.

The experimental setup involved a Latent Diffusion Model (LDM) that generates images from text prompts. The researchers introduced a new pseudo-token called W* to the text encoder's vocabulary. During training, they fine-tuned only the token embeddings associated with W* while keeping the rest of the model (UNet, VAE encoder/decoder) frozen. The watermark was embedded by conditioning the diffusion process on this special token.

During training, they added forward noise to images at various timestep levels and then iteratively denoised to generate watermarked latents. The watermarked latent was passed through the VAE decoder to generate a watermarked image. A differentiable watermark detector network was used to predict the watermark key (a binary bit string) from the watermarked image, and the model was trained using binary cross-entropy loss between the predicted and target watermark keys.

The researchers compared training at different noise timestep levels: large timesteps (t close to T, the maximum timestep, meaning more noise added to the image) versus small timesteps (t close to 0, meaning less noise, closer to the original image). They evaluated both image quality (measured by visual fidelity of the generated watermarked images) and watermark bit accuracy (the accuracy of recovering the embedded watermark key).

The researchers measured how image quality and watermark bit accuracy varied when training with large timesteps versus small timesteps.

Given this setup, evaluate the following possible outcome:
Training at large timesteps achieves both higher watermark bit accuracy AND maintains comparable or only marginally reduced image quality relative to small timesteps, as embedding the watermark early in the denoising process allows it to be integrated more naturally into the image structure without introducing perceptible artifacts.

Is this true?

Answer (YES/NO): NO